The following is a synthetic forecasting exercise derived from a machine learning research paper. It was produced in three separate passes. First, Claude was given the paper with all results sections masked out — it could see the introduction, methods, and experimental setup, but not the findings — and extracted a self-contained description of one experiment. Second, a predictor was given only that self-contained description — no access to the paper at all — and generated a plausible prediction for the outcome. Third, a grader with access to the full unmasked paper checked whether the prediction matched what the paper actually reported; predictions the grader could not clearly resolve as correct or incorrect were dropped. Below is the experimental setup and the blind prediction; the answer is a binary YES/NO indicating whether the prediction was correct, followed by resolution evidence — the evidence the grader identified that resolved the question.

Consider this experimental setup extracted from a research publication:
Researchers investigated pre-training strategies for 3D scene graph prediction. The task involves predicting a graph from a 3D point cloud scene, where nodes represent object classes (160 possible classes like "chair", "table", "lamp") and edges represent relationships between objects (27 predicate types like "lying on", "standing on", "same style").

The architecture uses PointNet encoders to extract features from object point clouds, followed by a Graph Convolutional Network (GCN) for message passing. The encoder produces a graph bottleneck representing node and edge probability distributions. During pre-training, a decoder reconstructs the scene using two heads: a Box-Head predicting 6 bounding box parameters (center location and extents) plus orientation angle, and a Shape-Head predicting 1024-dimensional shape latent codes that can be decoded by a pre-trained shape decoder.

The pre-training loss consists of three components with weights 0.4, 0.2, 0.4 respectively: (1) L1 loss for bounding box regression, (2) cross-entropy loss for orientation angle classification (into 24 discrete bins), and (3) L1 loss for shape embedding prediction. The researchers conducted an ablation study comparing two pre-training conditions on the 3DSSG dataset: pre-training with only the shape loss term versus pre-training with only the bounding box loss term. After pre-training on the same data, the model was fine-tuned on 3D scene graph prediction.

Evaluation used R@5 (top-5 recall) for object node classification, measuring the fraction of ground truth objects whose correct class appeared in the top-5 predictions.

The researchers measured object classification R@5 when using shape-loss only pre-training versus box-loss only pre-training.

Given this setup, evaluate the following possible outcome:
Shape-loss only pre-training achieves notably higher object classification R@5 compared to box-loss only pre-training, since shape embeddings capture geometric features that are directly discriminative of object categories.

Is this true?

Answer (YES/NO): NO